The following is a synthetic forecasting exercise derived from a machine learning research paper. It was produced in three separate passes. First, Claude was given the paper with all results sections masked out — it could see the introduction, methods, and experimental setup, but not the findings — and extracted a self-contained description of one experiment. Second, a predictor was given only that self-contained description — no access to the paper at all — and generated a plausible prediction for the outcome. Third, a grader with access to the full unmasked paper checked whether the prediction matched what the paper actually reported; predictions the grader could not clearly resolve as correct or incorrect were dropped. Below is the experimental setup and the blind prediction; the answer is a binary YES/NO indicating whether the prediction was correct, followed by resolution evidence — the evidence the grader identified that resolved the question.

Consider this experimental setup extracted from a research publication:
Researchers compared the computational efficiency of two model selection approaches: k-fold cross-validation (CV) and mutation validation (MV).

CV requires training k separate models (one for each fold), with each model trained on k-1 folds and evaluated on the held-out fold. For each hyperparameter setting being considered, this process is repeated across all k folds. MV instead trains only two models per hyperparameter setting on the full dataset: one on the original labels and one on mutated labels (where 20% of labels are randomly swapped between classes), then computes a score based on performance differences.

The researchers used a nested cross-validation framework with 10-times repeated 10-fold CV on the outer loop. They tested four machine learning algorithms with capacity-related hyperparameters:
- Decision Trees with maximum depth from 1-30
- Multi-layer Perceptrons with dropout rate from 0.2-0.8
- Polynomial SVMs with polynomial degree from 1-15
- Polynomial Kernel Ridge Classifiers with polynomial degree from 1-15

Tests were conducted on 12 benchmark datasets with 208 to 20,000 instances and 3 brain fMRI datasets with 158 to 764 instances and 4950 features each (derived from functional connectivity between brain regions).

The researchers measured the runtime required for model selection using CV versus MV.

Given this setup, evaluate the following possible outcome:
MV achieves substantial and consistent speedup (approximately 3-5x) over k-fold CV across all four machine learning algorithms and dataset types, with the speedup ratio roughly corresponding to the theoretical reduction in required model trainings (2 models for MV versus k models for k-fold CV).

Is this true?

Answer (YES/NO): NO